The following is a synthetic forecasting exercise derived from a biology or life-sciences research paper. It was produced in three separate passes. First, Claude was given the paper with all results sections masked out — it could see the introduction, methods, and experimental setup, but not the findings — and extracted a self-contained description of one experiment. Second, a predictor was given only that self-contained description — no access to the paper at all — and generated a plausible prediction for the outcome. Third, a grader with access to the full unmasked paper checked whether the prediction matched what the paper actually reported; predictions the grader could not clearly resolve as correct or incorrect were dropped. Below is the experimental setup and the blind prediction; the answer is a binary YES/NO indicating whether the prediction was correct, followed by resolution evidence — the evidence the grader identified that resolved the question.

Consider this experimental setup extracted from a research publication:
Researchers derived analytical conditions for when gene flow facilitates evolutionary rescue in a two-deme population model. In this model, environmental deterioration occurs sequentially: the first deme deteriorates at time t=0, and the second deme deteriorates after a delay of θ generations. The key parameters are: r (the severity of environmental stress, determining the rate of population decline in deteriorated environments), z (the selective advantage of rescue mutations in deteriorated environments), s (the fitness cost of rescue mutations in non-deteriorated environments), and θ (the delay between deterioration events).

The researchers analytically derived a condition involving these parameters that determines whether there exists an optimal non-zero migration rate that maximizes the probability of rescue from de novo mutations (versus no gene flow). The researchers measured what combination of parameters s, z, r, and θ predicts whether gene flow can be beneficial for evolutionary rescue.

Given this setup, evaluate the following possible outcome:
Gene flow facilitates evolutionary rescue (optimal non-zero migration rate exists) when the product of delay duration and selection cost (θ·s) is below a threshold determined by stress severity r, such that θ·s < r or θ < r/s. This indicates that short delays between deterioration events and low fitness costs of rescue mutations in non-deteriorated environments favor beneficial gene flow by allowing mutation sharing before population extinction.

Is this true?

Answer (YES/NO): NO